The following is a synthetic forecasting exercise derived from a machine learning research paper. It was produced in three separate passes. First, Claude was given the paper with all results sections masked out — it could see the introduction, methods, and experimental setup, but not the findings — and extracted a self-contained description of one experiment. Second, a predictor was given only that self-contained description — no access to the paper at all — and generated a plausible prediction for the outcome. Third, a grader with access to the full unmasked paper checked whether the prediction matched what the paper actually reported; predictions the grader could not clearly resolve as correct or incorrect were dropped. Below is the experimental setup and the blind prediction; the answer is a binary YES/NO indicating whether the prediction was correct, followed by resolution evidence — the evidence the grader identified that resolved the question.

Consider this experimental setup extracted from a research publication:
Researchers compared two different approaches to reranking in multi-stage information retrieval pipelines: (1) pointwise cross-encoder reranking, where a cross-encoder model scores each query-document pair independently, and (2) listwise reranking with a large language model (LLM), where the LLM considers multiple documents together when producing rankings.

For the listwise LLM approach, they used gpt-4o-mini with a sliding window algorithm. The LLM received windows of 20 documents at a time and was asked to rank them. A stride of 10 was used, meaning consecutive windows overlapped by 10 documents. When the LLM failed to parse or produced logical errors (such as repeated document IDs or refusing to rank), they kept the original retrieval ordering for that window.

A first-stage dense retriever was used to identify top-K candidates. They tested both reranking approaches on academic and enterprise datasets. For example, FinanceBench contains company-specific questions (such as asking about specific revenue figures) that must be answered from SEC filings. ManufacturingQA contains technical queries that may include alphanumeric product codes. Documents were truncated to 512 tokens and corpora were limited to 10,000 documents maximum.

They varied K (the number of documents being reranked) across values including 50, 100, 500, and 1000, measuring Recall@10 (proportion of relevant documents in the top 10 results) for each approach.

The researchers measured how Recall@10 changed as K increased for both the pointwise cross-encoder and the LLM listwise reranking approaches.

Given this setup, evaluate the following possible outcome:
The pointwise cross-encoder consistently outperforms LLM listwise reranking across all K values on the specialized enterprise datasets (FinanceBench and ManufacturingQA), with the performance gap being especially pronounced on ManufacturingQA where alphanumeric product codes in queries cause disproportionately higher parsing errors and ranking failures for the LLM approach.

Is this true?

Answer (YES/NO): NO